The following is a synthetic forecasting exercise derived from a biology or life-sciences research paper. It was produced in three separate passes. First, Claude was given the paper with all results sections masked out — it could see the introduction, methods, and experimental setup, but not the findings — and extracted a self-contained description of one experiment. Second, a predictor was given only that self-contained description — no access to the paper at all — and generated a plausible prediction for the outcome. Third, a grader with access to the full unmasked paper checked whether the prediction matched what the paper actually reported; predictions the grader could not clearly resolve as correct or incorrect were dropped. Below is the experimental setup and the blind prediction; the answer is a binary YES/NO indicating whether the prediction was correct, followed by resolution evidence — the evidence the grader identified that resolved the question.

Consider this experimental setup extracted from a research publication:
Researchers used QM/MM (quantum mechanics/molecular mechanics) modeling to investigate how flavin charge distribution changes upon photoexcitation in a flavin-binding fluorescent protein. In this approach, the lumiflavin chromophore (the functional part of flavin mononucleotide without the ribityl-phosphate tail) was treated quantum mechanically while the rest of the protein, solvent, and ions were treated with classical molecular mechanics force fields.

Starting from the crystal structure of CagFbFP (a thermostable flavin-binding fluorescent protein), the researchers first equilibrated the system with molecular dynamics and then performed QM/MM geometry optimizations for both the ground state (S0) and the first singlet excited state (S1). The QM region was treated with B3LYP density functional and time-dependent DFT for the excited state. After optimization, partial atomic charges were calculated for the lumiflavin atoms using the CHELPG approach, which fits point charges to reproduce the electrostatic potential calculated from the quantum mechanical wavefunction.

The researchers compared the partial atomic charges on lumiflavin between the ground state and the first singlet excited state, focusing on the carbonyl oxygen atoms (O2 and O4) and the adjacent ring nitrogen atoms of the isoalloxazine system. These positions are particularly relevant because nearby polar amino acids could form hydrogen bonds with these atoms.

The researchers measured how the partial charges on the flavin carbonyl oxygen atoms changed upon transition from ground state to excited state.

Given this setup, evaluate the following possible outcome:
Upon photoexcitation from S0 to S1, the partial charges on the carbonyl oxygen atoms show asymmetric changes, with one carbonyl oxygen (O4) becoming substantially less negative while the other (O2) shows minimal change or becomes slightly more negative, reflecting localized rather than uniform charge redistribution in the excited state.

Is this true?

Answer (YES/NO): NO